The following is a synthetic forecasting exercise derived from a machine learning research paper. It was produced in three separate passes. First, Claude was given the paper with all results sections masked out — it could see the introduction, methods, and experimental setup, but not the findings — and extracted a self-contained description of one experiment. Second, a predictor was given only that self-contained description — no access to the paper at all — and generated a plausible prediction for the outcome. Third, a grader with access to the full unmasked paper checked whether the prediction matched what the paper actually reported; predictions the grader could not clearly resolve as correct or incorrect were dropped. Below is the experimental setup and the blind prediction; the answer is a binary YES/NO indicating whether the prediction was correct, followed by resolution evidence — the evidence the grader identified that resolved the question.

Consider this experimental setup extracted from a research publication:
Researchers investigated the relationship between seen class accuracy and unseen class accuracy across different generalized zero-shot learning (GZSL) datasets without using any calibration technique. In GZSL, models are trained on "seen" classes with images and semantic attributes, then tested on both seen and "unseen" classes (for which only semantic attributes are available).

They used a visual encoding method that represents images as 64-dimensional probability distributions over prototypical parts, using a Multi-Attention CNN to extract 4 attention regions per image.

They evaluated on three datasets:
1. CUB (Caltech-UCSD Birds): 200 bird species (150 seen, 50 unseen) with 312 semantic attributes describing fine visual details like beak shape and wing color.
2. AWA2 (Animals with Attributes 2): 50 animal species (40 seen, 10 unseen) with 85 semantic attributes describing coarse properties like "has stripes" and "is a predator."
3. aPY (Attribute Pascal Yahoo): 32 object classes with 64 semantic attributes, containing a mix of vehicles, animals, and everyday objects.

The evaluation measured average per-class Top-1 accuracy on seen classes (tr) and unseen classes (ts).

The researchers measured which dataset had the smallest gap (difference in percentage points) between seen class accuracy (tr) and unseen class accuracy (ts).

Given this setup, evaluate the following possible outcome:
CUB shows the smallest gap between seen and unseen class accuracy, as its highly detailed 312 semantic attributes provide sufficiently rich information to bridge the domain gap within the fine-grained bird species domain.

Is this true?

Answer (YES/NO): NO